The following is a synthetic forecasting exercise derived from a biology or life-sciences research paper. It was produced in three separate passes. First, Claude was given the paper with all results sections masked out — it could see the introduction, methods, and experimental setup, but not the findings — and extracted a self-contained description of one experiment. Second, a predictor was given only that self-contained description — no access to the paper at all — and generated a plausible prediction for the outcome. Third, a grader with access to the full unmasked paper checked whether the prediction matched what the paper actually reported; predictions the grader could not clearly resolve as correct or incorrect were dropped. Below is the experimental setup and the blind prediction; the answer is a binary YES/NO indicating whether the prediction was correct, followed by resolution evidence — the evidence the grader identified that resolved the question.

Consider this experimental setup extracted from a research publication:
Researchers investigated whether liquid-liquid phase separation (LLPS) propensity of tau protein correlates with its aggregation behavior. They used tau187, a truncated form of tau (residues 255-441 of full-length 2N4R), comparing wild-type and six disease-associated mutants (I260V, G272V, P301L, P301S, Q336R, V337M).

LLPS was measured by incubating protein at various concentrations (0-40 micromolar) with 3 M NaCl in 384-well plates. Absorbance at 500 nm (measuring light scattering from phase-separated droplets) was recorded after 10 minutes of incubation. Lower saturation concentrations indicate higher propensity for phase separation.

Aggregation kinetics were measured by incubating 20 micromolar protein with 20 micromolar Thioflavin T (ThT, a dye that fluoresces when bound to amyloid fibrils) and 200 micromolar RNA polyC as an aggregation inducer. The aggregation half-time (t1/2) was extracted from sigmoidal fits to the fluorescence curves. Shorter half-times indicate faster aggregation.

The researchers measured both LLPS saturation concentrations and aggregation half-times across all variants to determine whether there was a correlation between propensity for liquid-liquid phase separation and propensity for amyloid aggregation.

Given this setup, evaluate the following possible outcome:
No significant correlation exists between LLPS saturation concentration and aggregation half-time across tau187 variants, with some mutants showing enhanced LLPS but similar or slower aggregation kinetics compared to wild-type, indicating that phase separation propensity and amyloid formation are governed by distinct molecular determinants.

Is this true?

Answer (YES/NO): NO